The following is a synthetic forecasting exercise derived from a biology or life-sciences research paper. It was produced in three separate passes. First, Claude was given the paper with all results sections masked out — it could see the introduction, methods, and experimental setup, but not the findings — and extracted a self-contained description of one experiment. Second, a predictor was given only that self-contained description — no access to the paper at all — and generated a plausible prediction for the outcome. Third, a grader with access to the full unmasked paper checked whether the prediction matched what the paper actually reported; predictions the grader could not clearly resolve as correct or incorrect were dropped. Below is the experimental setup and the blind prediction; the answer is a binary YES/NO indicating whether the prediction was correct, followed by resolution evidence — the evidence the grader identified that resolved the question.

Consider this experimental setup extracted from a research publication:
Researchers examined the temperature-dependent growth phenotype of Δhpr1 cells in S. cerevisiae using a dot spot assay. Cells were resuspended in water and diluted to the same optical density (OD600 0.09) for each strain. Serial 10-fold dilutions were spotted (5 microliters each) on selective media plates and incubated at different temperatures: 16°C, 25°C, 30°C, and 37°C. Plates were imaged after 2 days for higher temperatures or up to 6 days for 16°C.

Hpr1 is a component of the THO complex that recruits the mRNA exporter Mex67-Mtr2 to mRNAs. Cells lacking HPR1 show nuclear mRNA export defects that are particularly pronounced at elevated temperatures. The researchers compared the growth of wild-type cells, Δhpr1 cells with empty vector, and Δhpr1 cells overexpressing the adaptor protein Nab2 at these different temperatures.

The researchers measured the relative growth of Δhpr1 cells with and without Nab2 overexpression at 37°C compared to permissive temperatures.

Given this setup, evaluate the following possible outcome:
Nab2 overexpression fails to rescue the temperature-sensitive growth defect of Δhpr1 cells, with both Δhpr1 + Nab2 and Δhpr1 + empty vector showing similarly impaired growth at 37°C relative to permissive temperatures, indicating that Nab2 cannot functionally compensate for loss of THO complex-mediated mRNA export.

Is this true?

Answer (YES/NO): NO